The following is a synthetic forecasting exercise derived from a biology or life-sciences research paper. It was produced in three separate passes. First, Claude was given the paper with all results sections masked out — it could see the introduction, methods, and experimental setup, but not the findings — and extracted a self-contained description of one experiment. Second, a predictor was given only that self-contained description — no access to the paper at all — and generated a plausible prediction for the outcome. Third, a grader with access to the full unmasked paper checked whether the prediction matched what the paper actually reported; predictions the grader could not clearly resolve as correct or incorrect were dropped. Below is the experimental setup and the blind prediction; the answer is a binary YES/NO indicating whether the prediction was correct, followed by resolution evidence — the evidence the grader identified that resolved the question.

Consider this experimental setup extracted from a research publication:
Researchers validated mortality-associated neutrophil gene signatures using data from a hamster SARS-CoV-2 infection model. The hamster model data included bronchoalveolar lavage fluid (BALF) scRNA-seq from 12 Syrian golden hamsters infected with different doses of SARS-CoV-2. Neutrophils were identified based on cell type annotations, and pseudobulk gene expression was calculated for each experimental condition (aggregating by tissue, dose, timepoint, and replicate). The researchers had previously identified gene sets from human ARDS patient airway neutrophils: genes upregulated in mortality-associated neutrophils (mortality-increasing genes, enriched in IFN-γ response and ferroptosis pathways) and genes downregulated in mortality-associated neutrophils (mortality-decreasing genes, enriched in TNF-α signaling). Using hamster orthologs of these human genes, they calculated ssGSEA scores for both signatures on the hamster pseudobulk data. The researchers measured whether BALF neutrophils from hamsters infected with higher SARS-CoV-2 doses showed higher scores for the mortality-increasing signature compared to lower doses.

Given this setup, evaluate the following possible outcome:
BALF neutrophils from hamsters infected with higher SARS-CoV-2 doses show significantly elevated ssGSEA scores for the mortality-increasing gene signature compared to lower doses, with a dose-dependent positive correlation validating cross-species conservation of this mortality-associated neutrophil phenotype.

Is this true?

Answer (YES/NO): YES